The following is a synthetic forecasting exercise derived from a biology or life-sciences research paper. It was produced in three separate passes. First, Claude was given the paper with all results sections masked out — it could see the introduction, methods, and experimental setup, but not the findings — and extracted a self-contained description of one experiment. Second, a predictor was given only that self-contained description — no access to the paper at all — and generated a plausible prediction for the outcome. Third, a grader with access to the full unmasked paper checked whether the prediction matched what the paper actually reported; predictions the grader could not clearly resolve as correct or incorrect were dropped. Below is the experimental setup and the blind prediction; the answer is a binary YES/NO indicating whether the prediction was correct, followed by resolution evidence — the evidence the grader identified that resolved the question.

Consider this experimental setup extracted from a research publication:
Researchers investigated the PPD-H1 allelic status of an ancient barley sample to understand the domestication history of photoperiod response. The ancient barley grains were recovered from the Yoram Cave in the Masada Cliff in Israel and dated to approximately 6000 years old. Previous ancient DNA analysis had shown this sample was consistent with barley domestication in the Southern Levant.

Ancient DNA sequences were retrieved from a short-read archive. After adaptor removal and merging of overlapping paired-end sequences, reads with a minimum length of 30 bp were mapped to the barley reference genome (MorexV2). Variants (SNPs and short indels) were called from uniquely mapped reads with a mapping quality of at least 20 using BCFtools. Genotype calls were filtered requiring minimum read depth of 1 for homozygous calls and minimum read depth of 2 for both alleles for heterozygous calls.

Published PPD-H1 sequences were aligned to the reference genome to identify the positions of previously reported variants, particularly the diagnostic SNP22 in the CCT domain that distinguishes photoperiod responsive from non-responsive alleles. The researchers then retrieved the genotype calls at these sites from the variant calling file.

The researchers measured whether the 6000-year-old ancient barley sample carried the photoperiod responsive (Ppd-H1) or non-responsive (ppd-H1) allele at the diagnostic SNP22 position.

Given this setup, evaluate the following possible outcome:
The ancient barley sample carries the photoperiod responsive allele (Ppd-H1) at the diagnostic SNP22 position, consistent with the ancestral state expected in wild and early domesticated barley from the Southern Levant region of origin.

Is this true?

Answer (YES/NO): YES